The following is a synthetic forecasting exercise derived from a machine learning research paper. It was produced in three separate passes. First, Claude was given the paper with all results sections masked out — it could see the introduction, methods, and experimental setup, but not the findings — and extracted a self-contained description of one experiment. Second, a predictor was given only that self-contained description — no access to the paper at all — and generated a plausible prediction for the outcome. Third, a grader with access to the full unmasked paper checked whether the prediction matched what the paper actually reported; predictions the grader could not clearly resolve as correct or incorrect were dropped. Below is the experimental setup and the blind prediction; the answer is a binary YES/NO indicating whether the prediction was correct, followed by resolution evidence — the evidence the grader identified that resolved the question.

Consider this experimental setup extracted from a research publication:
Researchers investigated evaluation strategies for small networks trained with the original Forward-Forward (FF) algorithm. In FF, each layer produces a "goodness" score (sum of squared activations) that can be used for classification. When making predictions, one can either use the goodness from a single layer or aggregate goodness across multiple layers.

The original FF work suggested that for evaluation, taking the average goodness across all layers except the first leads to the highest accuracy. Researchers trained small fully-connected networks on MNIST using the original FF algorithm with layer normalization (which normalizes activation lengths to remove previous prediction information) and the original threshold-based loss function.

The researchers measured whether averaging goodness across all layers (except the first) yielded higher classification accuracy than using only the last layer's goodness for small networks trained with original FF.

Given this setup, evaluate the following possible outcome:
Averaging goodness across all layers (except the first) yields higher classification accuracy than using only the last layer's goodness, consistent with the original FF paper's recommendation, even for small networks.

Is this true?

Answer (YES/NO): YES